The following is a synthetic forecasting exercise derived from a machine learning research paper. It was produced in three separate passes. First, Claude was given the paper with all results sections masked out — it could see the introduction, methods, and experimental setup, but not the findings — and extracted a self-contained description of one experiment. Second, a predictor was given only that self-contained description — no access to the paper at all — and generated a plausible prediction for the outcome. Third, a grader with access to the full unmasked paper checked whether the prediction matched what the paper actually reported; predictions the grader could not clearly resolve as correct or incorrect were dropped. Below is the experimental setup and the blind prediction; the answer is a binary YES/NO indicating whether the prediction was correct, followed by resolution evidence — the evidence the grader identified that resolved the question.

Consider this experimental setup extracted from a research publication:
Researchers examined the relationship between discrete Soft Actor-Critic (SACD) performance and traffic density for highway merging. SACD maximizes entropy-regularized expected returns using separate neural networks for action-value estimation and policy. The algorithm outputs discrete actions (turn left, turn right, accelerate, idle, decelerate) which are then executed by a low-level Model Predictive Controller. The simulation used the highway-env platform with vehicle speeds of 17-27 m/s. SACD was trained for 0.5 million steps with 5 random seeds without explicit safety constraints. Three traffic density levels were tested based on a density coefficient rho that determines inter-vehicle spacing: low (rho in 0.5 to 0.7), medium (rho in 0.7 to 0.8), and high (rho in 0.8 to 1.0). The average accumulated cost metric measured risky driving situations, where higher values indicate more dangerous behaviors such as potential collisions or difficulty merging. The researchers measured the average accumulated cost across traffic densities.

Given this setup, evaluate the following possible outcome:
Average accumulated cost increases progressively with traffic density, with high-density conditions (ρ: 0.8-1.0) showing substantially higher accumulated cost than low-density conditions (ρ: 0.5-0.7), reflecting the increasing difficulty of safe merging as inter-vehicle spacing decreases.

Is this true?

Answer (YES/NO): YES